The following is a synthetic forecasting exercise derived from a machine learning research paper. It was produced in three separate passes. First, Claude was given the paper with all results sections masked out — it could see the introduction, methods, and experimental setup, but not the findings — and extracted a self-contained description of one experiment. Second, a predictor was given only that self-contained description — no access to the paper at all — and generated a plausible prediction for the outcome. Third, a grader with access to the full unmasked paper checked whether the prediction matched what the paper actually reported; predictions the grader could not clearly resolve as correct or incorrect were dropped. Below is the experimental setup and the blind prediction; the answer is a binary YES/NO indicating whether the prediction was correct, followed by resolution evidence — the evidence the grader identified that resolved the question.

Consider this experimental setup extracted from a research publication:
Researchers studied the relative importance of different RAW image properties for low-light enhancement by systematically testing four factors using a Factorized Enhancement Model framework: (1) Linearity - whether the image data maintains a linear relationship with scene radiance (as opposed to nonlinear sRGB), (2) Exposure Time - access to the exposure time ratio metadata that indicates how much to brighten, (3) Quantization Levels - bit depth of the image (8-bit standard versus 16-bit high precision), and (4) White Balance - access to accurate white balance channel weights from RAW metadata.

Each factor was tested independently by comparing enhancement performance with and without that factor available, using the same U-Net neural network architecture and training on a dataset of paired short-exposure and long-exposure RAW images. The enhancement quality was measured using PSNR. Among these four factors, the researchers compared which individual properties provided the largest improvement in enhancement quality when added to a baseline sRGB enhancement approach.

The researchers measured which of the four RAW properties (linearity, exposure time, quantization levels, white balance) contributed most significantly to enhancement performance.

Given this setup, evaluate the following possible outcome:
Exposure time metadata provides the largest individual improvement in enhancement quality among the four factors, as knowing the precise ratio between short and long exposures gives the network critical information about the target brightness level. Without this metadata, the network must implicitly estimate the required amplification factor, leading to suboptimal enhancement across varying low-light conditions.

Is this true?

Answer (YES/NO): YES